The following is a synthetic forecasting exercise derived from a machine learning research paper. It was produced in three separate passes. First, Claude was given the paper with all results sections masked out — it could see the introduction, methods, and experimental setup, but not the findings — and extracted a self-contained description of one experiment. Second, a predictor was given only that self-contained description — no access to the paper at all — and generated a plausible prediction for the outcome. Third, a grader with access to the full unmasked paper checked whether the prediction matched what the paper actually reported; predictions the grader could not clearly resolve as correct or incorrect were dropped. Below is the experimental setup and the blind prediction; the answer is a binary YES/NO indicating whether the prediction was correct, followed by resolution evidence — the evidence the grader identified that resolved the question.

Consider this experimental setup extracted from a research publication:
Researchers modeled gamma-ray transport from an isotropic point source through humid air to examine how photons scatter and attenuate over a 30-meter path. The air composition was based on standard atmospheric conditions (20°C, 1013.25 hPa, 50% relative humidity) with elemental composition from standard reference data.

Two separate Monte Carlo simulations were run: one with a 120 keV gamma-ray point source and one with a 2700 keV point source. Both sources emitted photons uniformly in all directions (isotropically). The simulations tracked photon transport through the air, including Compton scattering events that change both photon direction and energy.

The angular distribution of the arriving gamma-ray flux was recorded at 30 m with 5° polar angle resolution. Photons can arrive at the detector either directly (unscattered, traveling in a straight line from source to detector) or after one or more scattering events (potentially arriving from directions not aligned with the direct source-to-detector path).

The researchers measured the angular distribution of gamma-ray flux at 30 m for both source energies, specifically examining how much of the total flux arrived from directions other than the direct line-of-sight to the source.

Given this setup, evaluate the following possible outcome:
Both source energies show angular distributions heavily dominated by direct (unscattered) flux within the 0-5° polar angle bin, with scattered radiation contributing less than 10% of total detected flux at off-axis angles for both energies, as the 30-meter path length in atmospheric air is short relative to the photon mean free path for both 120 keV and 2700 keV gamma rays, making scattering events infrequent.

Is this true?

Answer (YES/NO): NO